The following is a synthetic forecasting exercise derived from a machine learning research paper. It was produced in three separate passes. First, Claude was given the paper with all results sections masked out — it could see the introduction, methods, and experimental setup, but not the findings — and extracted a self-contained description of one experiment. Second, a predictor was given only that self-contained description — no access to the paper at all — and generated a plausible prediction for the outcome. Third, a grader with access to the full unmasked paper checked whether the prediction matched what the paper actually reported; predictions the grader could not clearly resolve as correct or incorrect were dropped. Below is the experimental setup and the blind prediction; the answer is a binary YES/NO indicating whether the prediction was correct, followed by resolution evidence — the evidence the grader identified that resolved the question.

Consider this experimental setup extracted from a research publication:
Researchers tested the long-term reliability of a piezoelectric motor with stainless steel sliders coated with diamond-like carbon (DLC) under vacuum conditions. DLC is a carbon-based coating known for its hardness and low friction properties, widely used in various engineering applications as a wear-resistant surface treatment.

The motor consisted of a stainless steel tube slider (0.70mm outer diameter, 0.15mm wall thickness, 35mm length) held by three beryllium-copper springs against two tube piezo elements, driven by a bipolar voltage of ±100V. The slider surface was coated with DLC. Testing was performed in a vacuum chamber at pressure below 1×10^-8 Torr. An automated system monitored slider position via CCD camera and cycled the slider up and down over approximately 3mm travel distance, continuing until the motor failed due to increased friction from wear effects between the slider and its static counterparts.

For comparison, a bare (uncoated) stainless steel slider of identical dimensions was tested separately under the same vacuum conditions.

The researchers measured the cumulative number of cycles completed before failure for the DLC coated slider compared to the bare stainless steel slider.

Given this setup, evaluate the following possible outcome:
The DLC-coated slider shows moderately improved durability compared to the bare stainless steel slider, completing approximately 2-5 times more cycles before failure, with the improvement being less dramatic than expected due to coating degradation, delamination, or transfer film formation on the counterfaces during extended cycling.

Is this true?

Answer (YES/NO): NO